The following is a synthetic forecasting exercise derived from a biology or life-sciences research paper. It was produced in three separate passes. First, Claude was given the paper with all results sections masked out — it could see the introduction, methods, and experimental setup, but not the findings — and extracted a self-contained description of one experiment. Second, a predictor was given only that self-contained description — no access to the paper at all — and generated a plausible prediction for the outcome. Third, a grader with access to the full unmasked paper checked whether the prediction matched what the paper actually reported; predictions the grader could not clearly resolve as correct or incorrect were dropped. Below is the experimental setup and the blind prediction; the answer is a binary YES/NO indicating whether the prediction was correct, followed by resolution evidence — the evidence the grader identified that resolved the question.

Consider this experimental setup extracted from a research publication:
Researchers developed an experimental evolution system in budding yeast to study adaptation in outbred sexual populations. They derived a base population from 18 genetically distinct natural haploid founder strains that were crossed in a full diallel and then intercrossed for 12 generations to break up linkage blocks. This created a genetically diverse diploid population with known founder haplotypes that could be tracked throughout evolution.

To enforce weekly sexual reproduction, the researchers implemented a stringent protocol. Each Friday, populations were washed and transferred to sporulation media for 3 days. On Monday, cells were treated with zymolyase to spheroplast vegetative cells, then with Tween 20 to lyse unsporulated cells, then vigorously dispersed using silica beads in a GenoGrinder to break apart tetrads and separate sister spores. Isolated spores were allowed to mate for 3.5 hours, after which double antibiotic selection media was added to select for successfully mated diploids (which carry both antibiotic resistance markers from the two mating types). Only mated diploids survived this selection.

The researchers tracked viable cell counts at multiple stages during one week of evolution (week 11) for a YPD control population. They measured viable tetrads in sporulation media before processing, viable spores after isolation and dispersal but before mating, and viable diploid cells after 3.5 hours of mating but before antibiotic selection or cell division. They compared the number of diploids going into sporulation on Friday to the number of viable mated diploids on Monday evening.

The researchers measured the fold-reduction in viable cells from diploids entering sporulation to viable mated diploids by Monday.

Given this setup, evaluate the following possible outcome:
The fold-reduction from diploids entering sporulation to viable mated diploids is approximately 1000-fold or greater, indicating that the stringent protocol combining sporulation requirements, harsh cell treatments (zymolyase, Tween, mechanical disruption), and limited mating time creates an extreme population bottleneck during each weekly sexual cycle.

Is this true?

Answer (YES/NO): NO